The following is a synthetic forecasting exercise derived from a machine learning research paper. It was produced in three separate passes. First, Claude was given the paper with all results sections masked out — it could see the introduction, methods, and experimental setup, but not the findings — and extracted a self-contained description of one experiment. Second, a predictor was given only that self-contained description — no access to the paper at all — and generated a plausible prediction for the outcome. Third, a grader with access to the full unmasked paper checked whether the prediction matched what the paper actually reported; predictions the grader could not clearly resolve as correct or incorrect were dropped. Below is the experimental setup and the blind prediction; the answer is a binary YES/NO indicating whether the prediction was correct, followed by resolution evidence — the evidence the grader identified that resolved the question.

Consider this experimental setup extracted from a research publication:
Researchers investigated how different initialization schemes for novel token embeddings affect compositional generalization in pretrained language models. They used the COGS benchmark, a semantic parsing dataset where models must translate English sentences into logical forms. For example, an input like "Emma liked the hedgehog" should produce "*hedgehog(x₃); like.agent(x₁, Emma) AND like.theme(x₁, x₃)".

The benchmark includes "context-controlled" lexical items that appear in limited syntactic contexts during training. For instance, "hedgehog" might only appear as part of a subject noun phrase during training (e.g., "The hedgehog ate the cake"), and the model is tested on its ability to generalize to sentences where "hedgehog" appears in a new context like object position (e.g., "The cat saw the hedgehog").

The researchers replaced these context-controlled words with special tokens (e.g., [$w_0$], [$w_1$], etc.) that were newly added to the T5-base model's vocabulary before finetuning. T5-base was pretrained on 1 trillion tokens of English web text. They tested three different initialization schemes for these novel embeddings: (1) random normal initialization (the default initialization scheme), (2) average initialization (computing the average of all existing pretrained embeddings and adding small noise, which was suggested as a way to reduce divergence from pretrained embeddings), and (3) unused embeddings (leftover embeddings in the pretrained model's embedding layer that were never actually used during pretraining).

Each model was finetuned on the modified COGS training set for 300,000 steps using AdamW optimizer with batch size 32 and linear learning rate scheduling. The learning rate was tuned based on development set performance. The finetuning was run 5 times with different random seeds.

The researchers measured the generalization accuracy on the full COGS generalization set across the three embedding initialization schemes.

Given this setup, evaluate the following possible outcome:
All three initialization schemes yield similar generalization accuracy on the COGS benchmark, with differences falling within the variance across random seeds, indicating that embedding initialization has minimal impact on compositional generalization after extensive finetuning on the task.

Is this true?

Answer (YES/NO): NO